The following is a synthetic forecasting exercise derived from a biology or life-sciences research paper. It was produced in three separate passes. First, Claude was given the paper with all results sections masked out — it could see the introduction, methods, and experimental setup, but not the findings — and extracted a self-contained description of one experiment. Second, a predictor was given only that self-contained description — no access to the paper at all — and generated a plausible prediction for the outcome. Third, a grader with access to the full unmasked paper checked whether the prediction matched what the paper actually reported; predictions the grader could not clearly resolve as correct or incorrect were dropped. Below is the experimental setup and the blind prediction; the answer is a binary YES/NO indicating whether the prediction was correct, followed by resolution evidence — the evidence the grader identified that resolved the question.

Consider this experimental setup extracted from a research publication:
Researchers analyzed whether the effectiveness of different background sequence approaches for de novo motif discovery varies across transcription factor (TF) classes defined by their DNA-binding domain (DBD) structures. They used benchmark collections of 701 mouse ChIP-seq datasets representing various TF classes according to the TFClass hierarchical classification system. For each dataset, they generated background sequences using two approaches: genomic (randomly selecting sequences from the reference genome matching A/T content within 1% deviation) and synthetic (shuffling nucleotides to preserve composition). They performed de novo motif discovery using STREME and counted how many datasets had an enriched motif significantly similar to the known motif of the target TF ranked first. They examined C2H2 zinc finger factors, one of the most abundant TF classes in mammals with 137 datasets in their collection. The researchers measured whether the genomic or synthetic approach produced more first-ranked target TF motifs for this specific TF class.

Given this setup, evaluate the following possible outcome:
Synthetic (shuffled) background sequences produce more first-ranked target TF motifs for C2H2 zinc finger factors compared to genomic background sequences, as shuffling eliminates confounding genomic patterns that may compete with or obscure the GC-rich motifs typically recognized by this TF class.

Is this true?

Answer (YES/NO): YES